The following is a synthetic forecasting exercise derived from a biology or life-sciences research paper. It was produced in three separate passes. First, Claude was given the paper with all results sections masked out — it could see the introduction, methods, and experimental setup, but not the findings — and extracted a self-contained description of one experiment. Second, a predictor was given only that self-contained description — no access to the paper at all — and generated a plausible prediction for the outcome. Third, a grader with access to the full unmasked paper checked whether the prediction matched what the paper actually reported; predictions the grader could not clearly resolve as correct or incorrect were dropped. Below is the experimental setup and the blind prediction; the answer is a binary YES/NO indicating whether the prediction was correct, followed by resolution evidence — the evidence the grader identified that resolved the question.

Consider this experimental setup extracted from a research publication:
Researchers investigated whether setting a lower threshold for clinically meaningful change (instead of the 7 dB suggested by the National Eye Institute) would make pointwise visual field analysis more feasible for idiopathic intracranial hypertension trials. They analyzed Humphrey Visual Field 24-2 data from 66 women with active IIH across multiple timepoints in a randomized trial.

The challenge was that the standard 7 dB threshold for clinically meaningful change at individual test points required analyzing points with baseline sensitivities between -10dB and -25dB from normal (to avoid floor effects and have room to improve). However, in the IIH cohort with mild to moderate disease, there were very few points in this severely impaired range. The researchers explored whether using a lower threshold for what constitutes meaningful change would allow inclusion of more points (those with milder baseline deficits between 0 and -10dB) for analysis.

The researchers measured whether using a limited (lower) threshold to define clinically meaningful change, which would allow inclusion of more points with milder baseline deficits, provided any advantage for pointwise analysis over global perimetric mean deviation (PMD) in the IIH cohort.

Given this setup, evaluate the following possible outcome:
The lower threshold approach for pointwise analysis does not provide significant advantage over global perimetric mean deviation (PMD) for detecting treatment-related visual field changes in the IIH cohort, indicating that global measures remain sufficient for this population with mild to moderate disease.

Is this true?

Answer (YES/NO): YES